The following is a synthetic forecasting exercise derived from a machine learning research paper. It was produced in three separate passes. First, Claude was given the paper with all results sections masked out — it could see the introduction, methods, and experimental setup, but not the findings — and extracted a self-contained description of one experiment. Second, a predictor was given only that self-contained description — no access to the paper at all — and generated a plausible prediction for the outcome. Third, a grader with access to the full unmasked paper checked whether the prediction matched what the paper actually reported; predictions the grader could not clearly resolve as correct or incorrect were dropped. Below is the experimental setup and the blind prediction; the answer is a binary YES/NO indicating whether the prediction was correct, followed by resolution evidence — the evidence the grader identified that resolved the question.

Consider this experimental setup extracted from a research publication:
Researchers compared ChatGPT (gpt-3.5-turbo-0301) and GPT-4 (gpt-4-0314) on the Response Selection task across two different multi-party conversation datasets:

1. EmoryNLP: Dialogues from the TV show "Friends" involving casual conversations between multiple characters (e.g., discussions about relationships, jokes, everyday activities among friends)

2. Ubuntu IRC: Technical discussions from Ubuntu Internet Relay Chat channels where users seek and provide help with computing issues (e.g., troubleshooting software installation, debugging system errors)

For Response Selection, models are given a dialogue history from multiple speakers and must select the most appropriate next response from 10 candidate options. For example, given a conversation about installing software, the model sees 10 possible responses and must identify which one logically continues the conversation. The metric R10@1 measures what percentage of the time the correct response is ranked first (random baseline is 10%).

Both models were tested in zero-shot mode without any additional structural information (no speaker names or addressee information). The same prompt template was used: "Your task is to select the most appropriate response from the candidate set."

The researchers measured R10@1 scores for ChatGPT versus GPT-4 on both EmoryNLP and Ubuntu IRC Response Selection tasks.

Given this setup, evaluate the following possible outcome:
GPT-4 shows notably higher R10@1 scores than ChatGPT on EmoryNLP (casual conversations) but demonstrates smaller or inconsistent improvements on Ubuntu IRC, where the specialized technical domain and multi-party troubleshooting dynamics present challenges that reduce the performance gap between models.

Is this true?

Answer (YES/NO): YES